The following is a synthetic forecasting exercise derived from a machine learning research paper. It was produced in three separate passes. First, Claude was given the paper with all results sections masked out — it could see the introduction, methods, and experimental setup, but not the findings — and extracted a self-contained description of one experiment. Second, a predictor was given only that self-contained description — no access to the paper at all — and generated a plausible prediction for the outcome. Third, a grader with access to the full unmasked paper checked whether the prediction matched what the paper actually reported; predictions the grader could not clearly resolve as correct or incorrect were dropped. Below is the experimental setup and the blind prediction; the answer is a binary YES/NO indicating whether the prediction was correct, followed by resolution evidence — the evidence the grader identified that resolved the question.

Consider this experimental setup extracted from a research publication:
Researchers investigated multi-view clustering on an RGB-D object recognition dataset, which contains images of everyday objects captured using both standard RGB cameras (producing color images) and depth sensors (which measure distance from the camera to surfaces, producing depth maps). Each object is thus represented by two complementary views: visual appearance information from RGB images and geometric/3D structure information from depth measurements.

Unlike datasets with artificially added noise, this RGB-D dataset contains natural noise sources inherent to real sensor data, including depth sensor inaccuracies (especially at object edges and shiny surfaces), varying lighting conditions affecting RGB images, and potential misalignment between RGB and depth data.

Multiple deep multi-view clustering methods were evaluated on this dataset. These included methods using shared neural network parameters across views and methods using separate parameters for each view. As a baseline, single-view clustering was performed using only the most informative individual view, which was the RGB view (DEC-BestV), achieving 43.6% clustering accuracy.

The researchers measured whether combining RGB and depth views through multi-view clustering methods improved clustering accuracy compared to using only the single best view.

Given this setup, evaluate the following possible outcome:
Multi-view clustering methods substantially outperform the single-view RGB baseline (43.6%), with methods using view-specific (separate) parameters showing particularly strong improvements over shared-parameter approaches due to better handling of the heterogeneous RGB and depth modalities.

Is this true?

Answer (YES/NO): NO